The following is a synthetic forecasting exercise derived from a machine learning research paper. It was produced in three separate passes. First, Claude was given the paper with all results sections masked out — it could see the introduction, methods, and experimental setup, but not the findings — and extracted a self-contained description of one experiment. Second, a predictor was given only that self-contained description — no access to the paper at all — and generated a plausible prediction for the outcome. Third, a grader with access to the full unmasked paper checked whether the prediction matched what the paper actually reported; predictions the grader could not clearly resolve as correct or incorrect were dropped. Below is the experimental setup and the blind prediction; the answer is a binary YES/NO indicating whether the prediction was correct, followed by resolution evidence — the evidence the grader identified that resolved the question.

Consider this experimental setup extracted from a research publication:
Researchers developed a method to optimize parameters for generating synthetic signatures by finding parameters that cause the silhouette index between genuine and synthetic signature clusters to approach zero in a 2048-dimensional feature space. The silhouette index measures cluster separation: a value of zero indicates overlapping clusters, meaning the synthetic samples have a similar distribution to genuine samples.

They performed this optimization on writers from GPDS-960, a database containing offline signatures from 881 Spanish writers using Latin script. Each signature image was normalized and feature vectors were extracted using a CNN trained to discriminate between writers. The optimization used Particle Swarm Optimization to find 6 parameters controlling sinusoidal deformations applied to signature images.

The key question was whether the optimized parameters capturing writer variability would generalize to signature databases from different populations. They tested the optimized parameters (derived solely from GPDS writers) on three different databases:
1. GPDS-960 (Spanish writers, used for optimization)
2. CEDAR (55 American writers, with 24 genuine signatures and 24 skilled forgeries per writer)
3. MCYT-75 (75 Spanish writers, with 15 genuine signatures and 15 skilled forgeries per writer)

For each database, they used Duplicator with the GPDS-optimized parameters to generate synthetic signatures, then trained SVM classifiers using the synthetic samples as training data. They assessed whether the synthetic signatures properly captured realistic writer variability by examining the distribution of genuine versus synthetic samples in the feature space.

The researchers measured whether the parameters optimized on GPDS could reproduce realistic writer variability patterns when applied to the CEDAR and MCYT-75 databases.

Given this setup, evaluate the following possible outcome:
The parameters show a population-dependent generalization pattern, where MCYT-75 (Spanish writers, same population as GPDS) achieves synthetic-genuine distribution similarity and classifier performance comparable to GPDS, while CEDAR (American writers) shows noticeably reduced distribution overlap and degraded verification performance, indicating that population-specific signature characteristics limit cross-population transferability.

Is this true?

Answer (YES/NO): NO